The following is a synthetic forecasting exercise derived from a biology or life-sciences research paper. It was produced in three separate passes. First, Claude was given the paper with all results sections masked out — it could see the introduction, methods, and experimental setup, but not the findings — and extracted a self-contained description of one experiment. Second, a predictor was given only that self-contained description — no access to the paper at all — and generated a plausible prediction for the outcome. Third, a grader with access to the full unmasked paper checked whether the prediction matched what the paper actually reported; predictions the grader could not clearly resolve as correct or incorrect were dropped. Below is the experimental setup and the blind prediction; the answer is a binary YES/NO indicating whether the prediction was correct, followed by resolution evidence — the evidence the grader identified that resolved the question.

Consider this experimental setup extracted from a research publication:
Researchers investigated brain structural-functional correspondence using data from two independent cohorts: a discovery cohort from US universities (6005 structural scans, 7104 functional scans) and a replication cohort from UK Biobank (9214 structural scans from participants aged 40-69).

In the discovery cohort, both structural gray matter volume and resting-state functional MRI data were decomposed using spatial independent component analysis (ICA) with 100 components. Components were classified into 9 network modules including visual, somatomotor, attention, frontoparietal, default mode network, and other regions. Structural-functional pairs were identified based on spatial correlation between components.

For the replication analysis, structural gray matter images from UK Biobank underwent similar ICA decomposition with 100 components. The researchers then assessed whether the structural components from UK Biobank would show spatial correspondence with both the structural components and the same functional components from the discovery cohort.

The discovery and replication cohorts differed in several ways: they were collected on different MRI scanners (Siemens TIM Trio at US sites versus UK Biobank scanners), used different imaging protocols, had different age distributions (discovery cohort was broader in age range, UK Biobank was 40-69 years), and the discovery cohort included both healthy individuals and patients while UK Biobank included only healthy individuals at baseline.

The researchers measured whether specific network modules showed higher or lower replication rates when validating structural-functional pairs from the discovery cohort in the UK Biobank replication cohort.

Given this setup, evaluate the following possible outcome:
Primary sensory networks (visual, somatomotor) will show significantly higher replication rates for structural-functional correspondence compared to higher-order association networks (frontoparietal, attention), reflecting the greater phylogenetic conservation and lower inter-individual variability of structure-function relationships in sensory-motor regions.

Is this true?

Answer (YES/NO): YES